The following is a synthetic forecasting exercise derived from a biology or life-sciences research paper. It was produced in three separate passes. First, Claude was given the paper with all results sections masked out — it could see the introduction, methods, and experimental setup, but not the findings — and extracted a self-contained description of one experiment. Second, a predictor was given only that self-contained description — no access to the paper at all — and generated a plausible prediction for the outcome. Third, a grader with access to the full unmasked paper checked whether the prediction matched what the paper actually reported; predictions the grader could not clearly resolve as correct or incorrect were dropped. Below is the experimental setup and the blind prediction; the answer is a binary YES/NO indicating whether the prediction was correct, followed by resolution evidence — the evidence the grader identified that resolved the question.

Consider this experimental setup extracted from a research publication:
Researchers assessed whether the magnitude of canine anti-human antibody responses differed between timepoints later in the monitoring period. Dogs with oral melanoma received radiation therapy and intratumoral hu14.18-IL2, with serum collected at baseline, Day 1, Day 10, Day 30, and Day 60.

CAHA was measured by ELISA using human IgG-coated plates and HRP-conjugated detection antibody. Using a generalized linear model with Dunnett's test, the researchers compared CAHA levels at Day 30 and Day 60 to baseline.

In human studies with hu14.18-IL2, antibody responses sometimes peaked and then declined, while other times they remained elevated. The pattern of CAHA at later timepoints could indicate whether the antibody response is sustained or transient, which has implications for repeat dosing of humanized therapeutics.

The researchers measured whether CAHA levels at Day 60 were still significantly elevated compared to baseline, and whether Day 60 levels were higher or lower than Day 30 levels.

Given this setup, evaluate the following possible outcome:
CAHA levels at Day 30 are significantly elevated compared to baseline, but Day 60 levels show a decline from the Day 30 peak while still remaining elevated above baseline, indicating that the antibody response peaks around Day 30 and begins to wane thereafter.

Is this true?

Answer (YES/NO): NO